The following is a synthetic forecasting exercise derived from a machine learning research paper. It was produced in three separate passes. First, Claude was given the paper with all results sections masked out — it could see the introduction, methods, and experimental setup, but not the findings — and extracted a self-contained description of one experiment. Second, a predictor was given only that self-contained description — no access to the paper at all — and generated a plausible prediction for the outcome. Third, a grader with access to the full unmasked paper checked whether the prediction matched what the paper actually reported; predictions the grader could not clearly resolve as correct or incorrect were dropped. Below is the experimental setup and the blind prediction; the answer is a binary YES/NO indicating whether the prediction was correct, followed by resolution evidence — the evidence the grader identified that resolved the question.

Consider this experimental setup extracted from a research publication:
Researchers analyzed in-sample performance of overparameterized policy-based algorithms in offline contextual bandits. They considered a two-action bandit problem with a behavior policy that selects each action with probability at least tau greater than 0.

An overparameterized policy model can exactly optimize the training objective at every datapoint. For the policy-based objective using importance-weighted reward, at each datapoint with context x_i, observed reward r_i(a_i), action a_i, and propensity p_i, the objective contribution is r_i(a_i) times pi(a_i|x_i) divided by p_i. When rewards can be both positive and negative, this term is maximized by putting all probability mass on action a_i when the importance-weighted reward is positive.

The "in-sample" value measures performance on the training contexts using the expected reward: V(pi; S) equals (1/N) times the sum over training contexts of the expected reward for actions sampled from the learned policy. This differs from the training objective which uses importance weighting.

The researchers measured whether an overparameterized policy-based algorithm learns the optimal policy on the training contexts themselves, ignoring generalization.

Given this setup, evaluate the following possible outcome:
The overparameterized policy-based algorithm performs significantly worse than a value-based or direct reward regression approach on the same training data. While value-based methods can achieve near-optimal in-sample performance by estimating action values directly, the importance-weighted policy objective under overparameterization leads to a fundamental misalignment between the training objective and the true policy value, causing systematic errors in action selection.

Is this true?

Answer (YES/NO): YES